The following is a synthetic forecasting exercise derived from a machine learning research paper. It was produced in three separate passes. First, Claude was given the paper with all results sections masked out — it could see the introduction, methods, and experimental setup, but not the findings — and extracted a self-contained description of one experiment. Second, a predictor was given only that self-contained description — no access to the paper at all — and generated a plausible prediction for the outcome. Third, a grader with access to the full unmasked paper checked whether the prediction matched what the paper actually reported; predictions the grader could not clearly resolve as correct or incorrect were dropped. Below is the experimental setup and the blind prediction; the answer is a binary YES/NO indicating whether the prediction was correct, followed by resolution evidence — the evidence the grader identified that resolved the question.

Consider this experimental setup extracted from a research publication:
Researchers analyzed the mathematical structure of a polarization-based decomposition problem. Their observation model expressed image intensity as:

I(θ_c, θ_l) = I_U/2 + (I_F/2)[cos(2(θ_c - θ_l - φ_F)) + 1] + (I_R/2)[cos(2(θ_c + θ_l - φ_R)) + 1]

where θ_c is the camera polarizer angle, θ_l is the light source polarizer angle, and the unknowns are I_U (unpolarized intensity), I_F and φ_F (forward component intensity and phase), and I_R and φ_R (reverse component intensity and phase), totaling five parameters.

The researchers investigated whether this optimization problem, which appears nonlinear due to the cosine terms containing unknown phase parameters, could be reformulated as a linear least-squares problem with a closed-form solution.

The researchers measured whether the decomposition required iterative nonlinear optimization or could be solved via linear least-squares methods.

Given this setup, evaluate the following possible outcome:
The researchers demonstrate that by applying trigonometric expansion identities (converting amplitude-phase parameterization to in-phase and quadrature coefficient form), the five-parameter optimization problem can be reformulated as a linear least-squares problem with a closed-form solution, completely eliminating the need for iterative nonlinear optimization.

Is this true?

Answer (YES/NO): YES